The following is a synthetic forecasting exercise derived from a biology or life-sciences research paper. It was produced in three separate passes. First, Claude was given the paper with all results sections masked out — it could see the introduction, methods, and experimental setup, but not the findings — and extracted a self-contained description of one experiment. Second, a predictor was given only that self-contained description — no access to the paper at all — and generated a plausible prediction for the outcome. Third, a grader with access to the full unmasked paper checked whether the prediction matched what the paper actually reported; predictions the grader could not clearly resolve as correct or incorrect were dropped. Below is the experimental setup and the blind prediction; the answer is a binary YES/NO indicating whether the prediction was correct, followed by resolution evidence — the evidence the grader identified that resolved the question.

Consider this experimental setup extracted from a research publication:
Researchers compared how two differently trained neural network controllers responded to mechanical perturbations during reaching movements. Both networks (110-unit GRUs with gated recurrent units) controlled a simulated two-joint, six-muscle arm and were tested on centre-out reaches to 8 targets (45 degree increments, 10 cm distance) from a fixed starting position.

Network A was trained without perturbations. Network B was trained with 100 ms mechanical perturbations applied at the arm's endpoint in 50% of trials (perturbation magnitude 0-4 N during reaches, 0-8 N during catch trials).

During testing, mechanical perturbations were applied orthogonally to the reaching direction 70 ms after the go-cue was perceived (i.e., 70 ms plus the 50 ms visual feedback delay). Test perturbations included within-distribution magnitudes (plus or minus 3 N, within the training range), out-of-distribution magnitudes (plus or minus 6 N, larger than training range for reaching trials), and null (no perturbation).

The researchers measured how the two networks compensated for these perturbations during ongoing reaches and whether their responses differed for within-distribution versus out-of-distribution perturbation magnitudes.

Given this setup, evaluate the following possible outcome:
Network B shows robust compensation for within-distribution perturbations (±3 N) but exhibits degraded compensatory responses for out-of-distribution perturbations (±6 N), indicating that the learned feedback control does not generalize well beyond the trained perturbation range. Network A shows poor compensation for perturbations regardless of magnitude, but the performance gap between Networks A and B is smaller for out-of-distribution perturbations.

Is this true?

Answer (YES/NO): NO